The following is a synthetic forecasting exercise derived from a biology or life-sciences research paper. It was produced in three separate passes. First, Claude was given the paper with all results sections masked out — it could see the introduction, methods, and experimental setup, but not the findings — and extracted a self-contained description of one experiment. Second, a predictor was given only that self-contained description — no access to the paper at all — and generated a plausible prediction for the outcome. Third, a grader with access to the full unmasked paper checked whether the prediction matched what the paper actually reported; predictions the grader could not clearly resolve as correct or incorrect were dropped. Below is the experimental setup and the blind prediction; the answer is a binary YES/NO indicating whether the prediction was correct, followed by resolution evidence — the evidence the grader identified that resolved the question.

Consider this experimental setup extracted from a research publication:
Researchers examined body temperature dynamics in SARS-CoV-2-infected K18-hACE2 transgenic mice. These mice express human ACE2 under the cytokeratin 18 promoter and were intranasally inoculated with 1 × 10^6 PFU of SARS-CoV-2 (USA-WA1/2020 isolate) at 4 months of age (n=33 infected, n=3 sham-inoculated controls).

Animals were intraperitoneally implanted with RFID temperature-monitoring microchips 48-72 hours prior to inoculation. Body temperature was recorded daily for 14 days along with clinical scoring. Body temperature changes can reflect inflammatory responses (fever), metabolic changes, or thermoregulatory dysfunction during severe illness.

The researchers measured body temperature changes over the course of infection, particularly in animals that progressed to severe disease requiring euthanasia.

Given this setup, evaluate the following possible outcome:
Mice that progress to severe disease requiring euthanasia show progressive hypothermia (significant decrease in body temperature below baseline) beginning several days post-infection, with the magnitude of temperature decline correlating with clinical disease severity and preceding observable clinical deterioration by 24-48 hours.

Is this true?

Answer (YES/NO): NO